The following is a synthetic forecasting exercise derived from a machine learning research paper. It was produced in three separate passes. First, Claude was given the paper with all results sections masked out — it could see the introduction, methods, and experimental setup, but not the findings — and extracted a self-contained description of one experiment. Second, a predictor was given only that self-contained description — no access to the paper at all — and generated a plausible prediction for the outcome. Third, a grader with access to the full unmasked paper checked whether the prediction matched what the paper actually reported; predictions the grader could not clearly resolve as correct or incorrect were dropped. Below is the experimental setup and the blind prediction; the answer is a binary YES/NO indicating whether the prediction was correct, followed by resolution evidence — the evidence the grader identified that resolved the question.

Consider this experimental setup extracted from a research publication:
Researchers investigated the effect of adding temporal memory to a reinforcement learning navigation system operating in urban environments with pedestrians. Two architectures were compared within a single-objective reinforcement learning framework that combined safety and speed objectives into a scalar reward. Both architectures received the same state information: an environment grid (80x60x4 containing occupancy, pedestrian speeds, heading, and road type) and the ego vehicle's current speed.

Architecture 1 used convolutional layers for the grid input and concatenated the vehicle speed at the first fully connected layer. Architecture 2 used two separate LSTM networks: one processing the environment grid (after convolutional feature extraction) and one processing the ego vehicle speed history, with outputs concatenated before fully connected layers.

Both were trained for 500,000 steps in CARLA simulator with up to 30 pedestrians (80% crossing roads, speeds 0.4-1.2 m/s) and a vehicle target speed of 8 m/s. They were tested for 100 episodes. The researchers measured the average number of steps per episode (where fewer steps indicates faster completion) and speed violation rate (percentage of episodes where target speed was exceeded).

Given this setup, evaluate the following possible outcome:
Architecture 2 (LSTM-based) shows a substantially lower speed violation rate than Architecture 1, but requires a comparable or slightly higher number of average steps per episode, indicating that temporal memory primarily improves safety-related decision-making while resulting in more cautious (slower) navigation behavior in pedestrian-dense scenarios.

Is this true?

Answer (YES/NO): NO